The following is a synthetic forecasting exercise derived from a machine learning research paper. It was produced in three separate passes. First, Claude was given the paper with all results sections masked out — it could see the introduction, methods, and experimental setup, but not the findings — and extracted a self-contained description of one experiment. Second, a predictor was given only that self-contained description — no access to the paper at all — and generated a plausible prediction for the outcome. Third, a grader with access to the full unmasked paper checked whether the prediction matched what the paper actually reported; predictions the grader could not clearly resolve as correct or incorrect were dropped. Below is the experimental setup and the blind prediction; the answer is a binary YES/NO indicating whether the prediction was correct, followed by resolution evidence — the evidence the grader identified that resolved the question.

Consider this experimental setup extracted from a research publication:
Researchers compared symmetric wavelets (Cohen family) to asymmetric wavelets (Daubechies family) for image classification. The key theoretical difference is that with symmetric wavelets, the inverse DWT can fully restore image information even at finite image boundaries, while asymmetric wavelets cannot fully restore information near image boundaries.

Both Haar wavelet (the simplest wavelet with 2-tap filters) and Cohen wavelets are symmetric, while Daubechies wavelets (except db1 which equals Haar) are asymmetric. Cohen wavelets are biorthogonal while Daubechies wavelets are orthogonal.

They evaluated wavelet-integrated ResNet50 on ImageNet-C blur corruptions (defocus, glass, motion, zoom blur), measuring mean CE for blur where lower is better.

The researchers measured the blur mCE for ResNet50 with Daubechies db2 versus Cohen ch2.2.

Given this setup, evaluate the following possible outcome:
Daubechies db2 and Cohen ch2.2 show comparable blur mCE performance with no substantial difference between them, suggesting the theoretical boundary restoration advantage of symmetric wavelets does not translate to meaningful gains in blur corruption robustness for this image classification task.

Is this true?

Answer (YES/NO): NO